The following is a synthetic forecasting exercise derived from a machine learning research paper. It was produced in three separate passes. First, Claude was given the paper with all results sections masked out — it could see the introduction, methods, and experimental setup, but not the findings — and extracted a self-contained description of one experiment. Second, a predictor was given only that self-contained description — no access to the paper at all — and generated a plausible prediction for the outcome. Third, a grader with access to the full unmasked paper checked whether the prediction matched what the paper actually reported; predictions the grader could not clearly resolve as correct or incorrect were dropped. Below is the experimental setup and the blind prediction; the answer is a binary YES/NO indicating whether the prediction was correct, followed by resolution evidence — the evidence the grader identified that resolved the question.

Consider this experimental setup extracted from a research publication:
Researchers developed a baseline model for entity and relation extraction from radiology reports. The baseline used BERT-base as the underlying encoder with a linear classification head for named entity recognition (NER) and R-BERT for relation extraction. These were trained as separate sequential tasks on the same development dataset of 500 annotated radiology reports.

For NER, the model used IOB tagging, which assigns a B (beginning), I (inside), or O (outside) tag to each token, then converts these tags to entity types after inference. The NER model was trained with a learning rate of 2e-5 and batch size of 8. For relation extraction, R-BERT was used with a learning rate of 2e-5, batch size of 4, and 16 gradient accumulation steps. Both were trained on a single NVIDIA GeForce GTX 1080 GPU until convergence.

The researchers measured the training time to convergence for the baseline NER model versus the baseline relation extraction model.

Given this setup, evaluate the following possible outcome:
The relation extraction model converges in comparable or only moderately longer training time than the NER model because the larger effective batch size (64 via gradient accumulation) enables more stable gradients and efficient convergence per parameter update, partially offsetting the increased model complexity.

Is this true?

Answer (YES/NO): NO